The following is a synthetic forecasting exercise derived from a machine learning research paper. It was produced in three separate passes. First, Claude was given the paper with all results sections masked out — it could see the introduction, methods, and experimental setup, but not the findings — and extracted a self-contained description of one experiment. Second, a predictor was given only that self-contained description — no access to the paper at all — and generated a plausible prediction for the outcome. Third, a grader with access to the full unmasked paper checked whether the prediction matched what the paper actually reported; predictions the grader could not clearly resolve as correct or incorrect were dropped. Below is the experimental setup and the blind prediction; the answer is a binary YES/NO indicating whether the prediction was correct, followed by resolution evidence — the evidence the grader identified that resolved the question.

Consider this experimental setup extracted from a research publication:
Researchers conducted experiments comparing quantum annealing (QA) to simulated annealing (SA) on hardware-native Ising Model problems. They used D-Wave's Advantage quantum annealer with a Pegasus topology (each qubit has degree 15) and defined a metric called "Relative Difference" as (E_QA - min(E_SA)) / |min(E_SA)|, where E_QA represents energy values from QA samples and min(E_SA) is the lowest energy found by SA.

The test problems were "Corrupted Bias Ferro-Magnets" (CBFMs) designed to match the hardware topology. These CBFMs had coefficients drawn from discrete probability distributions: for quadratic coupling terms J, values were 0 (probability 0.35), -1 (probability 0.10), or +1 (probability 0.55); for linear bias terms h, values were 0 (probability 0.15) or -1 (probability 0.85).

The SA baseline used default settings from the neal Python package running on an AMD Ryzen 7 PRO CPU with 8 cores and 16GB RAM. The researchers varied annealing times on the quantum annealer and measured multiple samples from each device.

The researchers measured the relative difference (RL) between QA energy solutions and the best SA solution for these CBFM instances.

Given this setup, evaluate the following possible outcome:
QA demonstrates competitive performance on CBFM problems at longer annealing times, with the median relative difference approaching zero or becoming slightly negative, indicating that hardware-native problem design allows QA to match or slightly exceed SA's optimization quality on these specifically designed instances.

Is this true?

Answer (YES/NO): NO